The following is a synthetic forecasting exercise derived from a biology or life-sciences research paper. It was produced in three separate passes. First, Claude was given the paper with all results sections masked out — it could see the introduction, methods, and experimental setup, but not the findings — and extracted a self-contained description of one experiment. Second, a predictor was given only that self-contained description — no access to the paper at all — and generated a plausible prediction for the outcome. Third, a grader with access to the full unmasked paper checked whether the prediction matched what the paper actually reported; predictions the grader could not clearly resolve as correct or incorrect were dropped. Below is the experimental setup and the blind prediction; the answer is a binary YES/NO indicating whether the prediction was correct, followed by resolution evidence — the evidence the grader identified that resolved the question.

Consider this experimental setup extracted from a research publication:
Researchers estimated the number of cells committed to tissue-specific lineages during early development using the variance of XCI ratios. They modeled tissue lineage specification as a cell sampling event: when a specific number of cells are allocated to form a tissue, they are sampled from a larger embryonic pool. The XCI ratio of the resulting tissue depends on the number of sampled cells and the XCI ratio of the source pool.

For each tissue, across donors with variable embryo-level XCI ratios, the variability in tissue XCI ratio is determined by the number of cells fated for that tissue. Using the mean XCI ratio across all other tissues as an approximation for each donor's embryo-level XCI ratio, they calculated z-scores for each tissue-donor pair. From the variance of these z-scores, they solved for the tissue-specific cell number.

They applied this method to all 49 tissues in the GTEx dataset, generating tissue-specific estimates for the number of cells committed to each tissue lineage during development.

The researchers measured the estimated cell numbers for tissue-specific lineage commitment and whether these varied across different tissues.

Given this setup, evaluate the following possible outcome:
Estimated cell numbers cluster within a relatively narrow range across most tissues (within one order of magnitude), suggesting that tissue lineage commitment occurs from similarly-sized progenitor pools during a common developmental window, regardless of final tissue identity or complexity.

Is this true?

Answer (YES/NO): NO